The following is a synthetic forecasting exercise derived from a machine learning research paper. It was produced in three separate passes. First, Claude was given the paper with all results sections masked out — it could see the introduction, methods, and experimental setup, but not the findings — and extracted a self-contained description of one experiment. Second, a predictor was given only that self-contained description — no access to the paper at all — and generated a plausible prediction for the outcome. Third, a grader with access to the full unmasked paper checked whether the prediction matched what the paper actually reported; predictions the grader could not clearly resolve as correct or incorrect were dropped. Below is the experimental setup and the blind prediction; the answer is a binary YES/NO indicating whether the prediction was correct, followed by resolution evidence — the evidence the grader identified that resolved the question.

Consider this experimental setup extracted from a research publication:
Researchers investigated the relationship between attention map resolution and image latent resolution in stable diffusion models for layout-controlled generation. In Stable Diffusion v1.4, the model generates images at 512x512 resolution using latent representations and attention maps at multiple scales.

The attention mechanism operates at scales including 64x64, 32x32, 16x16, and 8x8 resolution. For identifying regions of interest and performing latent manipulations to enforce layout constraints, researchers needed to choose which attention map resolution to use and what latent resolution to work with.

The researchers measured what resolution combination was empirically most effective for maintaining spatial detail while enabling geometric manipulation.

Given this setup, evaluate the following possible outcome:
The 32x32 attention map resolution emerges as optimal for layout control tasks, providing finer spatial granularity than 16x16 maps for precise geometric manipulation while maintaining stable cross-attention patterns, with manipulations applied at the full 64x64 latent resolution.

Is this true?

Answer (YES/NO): NO